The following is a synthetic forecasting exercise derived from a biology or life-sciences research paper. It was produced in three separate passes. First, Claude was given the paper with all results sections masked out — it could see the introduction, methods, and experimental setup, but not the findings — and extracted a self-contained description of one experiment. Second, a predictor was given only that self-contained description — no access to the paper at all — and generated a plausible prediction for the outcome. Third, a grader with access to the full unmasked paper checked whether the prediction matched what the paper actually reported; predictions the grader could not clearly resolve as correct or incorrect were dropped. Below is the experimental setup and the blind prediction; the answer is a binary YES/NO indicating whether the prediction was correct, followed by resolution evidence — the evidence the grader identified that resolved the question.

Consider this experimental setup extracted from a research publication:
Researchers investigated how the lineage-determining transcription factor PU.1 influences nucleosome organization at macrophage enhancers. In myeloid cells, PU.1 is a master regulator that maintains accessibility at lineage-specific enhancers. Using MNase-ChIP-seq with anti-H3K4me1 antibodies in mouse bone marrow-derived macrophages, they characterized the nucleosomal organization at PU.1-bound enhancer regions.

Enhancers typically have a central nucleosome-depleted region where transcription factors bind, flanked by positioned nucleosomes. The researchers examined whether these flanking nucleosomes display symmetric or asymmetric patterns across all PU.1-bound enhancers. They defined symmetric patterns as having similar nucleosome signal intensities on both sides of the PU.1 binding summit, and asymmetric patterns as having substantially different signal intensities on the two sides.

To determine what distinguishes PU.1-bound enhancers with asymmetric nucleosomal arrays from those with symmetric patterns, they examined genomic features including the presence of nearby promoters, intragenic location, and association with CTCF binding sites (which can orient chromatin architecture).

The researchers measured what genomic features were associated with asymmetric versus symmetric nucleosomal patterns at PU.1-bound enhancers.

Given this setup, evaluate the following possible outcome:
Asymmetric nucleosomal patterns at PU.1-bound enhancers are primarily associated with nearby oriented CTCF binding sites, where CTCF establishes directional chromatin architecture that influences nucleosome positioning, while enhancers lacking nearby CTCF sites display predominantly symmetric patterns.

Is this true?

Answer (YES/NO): NO